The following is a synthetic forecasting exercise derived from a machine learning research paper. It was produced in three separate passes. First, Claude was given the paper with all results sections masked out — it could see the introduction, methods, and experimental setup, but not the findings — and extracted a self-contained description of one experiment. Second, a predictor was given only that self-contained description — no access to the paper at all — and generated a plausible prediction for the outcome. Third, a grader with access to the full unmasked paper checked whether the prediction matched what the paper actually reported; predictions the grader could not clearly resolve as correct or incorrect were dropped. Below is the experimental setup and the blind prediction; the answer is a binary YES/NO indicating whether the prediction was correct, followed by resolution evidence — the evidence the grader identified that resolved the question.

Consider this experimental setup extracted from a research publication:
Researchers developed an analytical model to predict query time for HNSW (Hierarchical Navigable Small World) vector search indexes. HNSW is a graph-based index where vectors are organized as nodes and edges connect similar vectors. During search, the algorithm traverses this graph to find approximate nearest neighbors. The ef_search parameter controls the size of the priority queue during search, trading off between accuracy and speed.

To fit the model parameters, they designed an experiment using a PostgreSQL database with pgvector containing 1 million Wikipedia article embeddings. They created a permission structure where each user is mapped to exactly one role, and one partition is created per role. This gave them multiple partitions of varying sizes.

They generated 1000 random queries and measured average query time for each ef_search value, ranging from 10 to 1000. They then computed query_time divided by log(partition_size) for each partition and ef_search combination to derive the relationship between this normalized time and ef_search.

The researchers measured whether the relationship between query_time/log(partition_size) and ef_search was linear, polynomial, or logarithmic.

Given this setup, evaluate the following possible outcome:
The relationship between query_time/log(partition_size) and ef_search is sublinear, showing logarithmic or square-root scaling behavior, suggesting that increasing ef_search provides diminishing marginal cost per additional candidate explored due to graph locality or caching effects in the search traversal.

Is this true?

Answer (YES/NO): NO